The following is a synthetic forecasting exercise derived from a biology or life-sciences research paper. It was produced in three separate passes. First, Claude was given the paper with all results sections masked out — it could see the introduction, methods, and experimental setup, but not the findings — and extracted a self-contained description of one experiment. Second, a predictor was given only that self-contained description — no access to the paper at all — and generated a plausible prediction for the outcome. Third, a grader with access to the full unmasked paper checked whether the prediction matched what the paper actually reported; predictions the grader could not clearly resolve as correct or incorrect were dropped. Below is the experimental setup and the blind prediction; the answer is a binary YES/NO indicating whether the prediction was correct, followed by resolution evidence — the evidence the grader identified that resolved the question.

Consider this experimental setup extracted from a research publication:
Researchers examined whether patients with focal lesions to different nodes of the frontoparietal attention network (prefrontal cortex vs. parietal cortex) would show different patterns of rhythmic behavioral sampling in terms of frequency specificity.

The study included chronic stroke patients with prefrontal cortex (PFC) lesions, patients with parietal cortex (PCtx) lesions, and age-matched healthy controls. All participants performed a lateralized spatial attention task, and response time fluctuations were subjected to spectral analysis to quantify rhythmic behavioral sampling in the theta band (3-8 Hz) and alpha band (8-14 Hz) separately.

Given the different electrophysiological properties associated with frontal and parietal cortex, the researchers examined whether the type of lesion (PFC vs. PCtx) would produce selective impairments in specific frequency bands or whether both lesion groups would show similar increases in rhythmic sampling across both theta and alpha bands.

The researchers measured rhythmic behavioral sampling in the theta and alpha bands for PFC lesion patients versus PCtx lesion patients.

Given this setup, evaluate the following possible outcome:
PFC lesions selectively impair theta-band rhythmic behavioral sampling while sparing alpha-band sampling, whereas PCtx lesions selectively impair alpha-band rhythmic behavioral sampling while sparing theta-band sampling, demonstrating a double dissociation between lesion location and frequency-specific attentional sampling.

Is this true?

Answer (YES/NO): NO